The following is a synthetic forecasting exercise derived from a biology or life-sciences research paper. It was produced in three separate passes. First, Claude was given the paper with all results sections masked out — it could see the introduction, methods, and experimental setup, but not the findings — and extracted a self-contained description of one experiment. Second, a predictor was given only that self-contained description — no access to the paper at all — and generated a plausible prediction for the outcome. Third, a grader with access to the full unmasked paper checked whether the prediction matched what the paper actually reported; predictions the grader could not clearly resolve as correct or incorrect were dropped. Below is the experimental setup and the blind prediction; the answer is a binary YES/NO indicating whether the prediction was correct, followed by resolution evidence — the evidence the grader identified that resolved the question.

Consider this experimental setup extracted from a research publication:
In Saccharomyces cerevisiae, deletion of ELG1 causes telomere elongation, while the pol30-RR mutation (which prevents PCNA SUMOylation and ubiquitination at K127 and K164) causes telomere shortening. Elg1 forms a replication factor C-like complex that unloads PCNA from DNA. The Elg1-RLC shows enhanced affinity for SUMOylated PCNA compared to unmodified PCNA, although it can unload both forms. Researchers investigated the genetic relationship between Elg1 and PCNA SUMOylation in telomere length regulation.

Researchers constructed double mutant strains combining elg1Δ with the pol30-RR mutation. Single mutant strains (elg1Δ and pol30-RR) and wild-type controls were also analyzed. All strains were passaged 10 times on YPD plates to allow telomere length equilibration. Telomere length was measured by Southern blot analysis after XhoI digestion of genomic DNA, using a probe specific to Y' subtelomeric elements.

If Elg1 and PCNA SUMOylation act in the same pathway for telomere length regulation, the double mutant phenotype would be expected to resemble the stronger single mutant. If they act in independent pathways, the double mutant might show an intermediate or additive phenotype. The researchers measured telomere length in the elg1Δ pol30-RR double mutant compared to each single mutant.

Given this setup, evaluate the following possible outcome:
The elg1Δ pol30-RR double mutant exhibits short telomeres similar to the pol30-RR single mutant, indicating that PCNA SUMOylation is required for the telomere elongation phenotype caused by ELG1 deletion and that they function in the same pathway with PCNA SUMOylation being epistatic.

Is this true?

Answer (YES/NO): NO